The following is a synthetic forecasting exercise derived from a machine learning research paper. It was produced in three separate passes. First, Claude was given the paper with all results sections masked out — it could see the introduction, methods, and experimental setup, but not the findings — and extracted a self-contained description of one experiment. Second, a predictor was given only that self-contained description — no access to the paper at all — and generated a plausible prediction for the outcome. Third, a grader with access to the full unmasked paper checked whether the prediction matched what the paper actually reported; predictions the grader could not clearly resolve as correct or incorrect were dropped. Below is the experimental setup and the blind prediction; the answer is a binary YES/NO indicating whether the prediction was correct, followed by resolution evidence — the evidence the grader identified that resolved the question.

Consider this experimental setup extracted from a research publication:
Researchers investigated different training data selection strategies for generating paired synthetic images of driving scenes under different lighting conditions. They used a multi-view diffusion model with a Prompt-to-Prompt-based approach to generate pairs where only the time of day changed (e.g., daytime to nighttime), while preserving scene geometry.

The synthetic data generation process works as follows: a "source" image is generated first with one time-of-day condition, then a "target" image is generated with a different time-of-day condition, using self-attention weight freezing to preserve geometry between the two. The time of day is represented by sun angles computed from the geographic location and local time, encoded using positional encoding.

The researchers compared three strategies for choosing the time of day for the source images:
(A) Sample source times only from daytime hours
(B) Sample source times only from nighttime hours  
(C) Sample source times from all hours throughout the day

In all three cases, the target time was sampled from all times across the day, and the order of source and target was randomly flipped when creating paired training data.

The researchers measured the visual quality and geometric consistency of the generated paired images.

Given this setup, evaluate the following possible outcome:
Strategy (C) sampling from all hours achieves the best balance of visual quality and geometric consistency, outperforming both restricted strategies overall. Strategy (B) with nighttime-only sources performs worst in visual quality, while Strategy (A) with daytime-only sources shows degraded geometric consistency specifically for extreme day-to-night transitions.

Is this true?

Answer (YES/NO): NO